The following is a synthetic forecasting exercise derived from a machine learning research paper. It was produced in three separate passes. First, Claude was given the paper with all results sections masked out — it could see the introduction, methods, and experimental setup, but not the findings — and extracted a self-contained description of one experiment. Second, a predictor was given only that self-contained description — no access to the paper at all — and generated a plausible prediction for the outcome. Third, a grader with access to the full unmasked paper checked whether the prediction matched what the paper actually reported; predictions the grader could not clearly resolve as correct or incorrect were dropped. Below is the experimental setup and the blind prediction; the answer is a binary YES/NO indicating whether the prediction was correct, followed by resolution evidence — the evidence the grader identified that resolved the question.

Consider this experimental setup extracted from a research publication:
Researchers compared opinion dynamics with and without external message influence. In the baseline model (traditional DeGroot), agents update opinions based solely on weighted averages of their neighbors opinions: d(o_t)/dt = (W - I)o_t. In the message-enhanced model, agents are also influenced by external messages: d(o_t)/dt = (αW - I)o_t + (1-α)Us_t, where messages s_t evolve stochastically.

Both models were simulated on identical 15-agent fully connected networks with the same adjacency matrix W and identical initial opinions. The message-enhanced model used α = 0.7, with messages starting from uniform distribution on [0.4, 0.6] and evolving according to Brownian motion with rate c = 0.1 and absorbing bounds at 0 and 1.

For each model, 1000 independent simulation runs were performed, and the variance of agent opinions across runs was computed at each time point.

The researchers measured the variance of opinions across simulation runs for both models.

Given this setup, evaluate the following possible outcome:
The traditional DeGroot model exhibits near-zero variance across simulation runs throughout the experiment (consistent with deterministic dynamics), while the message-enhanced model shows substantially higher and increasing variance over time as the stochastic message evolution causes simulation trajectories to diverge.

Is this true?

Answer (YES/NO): YES